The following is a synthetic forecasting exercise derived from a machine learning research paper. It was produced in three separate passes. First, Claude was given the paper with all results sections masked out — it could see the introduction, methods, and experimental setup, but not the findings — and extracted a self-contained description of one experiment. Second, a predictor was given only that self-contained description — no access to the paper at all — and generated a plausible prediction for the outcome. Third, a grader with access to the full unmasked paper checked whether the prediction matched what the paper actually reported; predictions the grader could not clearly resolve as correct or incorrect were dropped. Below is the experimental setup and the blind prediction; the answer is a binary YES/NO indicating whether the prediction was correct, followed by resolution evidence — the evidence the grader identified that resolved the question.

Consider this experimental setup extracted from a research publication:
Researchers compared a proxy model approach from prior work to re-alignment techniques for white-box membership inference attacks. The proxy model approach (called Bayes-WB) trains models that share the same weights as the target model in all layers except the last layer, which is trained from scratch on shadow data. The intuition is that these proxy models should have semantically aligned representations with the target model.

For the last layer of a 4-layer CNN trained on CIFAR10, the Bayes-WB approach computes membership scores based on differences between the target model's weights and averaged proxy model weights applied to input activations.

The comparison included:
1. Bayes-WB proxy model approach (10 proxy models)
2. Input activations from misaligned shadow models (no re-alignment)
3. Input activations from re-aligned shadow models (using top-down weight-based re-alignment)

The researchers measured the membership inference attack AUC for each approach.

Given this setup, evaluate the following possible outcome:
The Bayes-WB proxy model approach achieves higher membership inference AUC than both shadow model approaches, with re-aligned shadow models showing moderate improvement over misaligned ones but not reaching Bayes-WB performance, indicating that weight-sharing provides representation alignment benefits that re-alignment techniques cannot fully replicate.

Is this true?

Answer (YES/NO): NO